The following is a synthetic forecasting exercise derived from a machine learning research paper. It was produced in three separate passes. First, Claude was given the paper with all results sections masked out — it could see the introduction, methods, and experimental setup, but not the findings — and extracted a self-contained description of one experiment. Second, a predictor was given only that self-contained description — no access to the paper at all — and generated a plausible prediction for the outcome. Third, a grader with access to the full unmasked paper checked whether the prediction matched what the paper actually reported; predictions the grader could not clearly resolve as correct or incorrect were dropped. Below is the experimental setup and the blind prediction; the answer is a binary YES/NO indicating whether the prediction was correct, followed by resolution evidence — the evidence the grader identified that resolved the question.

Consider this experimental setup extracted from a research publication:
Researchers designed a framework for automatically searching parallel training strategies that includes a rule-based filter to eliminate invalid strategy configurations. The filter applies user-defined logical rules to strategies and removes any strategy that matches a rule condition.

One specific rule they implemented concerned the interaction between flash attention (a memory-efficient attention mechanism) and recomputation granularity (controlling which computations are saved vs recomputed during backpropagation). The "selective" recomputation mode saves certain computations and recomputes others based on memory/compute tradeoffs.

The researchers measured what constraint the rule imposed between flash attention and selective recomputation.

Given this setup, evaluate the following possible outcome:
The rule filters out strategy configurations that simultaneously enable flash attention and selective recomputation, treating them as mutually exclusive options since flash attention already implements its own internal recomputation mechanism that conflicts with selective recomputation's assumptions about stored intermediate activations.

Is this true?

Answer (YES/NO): YES